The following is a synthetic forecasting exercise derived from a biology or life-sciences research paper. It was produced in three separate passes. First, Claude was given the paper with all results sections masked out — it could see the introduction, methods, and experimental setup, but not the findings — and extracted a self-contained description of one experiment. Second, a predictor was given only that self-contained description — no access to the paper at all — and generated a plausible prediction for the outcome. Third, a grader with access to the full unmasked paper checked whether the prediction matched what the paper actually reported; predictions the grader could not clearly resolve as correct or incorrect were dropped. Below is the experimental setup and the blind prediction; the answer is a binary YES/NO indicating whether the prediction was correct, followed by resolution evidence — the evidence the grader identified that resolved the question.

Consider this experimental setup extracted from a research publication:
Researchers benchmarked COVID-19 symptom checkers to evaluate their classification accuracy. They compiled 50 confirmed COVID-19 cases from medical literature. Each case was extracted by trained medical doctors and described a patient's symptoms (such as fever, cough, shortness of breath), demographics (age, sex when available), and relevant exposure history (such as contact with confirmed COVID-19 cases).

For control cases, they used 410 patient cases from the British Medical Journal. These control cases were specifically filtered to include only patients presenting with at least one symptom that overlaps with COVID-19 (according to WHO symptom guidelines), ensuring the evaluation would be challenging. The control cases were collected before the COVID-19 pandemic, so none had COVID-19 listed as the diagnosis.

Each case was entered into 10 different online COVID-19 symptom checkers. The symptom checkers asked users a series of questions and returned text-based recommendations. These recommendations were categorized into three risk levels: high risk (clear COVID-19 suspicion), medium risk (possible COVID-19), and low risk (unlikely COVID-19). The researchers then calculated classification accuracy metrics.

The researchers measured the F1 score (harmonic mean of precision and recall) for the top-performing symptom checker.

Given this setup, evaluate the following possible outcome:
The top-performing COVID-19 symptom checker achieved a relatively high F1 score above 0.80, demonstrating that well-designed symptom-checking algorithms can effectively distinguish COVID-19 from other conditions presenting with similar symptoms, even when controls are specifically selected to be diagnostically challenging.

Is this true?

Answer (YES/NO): YES